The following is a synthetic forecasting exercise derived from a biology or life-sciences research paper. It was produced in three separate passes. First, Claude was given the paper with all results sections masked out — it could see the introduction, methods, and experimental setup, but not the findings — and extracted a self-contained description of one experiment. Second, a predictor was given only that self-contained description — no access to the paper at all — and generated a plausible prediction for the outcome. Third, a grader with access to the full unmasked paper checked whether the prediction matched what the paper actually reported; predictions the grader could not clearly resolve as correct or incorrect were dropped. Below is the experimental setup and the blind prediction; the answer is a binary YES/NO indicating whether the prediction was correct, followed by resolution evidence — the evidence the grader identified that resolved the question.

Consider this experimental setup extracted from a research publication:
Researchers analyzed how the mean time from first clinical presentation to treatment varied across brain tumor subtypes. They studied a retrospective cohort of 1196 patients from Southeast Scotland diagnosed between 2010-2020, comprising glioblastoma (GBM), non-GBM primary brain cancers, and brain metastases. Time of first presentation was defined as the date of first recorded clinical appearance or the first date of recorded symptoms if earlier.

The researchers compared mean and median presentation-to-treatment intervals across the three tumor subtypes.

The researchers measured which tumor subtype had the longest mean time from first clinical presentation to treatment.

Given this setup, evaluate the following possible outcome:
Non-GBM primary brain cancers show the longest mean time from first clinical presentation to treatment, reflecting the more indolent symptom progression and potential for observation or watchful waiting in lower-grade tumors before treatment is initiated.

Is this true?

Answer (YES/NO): YES